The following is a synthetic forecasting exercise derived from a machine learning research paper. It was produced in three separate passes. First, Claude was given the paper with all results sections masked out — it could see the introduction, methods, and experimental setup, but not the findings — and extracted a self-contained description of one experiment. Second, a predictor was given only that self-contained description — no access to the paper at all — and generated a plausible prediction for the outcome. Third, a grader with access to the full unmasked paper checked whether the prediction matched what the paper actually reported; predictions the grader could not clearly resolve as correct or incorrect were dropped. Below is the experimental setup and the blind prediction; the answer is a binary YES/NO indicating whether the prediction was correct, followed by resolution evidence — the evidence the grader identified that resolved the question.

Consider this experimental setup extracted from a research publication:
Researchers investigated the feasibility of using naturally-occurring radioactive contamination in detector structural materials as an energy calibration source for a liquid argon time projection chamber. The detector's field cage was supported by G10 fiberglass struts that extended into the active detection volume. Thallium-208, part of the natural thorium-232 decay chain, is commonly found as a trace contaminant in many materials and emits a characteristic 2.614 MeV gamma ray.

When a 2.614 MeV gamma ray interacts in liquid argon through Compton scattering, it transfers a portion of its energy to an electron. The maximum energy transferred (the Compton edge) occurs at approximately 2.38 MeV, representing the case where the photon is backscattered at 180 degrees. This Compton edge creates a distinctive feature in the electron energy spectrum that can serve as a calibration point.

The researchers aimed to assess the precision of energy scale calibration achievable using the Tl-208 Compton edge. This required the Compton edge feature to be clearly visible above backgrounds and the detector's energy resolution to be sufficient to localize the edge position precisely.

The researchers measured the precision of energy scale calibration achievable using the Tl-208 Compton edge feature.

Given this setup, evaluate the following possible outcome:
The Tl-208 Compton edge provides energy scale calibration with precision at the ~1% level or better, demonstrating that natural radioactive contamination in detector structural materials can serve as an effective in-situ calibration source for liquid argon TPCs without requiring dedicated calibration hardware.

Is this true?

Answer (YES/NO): YES